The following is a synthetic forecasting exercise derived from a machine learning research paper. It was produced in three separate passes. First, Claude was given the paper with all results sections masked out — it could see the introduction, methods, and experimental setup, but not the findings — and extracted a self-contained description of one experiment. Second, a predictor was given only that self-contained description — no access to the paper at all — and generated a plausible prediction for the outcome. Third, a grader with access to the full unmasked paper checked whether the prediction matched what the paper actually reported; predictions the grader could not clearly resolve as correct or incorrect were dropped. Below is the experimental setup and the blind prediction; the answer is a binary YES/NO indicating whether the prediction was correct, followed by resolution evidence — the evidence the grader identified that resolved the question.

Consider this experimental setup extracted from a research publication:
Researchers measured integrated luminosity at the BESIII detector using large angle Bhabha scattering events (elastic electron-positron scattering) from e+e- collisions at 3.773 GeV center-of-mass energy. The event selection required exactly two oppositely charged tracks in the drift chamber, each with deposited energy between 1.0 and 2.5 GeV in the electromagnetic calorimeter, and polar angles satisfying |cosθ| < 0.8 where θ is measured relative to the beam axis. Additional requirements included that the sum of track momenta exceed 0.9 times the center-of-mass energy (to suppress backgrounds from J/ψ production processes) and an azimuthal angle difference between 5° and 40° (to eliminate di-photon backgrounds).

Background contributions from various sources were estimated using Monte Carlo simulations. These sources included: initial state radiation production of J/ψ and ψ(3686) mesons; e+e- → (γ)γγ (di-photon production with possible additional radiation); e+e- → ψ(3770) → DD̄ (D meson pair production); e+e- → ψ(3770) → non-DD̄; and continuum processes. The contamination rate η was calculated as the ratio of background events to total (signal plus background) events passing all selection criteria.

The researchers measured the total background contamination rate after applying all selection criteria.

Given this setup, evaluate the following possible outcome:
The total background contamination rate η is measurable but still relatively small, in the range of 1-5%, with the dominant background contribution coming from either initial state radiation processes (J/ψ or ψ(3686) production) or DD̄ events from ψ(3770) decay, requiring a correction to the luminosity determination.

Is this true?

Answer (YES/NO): NO